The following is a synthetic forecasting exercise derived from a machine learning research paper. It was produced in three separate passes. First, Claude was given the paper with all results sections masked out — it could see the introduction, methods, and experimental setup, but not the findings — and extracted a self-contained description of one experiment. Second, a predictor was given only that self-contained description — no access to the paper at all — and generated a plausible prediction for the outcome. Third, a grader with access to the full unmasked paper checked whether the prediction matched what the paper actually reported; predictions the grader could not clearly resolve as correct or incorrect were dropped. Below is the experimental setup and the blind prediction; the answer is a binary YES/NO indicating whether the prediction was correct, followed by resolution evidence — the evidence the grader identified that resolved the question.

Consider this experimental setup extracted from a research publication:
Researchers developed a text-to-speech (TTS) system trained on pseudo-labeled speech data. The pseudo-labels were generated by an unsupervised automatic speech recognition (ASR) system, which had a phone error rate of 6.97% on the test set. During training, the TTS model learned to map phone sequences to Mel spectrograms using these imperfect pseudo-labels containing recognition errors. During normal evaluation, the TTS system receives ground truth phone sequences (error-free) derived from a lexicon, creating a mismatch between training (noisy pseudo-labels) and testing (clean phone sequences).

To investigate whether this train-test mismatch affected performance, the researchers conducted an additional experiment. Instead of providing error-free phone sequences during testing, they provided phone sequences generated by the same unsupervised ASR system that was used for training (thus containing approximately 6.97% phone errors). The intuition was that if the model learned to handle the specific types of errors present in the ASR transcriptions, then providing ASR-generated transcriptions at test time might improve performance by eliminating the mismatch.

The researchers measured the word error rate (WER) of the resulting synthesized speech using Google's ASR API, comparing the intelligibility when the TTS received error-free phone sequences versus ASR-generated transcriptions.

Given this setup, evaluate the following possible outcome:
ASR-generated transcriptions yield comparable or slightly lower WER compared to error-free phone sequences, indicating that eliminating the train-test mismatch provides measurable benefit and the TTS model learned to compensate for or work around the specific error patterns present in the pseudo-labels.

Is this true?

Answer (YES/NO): NO